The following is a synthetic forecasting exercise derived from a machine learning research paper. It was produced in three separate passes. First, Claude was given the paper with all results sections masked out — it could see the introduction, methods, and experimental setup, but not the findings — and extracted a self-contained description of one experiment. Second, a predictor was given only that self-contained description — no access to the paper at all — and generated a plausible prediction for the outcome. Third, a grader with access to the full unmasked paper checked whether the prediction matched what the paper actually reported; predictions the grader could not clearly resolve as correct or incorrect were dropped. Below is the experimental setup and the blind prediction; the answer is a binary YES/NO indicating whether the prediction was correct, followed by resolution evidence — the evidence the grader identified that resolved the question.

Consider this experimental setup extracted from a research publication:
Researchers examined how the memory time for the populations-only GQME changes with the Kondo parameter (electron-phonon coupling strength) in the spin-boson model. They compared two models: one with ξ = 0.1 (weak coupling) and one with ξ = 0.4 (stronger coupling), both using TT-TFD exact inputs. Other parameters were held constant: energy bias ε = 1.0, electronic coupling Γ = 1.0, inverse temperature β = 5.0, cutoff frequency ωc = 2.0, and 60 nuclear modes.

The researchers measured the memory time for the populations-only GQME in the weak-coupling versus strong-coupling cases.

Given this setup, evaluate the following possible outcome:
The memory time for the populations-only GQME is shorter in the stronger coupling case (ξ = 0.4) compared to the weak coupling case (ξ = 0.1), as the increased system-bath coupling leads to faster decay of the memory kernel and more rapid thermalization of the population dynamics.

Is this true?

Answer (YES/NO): YES